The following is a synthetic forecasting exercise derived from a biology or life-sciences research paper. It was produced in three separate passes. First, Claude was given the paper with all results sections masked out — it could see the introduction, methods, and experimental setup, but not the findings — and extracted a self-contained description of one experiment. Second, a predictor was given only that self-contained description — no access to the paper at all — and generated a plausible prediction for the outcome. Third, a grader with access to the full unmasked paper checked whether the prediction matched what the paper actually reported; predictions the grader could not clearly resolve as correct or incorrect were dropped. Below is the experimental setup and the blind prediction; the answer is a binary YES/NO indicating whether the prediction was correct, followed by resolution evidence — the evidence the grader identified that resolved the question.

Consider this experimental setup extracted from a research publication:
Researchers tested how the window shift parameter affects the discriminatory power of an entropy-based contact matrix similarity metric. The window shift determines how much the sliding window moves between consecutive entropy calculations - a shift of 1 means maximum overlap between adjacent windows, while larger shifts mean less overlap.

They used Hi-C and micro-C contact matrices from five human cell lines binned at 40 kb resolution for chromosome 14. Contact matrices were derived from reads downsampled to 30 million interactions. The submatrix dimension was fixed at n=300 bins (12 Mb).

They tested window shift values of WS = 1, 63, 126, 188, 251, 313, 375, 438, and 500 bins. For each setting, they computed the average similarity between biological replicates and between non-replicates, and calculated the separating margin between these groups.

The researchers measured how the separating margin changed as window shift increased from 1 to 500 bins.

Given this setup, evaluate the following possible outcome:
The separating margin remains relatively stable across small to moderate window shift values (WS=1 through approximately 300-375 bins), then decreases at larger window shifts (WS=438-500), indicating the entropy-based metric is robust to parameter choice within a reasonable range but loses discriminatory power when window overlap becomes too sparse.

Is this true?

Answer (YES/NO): NO